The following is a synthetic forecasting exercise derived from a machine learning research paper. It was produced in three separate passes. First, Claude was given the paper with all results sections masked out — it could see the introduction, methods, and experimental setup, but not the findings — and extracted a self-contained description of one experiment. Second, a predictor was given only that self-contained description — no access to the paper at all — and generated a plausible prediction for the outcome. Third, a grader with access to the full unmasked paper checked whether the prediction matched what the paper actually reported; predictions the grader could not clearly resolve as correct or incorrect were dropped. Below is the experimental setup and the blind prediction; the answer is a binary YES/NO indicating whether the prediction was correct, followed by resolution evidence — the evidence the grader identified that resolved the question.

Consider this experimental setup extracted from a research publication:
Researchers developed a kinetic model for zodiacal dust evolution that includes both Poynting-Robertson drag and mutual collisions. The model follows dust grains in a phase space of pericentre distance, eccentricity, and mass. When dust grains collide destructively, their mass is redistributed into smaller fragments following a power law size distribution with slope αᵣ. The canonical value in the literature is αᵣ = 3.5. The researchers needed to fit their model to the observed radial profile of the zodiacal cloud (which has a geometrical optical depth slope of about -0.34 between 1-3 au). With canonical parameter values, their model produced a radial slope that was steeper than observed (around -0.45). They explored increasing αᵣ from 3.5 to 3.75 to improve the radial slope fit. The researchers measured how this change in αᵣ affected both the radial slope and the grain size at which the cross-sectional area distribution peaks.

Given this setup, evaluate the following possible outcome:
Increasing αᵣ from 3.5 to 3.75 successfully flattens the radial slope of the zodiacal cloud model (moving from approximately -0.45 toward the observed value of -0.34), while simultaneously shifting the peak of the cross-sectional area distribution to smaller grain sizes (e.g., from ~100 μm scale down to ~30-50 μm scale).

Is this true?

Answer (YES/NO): YES